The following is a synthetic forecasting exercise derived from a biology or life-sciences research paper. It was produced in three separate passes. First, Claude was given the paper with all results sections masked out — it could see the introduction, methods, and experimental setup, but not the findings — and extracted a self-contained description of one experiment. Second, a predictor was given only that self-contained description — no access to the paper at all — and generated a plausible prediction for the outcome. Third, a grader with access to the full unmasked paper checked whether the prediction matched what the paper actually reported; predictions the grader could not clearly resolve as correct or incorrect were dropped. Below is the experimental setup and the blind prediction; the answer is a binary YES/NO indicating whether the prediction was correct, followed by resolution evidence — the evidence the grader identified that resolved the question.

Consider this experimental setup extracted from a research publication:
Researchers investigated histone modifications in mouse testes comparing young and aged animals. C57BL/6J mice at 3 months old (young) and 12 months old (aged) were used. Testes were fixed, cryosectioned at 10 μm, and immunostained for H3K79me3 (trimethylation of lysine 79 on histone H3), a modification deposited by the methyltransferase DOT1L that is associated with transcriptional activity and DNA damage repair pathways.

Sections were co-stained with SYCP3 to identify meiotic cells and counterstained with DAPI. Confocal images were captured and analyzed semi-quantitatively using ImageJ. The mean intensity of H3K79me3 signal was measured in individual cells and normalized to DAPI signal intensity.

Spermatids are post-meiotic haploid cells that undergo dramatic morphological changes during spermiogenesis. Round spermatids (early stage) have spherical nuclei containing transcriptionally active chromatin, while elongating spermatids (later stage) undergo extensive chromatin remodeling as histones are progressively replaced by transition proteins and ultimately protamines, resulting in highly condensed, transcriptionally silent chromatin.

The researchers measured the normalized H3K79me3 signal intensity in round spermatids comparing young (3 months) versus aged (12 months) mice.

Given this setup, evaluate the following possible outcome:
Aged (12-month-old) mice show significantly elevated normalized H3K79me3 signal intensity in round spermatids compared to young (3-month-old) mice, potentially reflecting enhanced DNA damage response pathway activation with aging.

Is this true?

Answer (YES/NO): NO